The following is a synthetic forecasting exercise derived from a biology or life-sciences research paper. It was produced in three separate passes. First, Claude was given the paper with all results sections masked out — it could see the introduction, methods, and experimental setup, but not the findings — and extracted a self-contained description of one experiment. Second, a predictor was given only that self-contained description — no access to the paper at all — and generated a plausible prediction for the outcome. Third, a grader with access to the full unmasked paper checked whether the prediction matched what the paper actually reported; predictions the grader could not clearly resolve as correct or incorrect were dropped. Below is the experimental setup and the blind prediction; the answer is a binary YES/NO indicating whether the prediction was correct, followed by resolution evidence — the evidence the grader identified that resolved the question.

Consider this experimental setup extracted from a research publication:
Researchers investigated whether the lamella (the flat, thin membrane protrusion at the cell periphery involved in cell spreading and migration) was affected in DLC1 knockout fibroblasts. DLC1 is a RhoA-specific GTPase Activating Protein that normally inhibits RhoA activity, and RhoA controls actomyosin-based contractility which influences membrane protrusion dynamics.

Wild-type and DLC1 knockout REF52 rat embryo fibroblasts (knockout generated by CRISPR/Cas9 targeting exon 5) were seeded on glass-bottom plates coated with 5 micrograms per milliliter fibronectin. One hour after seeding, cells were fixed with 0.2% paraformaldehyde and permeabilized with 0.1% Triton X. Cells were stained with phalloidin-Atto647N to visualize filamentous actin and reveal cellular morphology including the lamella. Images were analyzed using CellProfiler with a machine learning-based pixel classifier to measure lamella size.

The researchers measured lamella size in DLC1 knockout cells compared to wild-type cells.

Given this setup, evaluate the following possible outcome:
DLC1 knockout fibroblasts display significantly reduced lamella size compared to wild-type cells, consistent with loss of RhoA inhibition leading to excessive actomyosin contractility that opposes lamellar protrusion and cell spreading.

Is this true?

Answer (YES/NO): NO